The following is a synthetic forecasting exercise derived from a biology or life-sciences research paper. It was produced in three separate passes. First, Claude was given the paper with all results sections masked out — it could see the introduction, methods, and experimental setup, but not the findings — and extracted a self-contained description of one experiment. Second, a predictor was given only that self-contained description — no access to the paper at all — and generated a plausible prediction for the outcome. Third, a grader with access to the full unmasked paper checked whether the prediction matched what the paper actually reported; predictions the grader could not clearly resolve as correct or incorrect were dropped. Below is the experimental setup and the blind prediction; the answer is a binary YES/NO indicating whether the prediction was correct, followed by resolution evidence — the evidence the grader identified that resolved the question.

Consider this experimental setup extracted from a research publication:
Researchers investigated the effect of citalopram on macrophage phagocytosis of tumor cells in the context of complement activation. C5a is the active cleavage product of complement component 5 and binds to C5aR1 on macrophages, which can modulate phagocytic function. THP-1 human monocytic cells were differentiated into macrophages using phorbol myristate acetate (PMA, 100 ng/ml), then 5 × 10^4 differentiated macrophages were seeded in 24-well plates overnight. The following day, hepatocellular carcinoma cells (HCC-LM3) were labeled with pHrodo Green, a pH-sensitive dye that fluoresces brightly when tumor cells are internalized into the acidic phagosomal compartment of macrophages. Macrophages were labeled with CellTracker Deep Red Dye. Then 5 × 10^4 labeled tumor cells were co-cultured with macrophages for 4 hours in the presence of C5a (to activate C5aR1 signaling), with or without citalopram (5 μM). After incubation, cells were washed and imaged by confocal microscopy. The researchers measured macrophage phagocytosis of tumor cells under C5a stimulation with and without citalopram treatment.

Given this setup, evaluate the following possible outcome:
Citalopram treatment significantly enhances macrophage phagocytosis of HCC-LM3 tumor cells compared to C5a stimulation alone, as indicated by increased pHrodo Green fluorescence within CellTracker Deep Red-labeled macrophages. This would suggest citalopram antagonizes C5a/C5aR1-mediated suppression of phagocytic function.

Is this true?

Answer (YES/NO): YES